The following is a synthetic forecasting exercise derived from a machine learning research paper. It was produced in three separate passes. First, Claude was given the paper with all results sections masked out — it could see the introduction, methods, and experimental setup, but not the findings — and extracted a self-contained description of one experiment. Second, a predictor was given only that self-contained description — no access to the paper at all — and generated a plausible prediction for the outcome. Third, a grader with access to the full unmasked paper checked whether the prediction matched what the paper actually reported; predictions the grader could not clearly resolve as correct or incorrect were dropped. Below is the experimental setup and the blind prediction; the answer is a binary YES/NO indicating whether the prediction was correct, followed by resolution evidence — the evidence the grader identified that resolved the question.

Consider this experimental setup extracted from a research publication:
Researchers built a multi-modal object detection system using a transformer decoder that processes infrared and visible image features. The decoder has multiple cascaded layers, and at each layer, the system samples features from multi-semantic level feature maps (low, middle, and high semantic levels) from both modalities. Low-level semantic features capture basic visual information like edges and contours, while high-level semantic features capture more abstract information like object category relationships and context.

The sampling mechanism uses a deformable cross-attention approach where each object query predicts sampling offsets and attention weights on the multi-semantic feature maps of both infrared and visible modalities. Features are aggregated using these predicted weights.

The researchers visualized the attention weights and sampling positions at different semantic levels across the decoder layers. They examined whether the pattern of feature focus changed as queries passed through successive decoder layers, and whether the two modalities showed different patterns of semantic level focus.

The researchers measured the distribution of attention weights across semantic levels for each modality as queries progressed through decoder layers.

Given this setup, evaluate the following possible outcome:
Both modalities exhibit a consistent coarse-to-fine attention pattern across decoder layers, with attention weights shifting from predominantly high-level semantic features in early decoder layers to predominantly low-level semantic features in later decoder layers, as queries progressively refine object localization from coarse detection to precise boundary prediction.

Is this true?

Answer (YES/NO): NO